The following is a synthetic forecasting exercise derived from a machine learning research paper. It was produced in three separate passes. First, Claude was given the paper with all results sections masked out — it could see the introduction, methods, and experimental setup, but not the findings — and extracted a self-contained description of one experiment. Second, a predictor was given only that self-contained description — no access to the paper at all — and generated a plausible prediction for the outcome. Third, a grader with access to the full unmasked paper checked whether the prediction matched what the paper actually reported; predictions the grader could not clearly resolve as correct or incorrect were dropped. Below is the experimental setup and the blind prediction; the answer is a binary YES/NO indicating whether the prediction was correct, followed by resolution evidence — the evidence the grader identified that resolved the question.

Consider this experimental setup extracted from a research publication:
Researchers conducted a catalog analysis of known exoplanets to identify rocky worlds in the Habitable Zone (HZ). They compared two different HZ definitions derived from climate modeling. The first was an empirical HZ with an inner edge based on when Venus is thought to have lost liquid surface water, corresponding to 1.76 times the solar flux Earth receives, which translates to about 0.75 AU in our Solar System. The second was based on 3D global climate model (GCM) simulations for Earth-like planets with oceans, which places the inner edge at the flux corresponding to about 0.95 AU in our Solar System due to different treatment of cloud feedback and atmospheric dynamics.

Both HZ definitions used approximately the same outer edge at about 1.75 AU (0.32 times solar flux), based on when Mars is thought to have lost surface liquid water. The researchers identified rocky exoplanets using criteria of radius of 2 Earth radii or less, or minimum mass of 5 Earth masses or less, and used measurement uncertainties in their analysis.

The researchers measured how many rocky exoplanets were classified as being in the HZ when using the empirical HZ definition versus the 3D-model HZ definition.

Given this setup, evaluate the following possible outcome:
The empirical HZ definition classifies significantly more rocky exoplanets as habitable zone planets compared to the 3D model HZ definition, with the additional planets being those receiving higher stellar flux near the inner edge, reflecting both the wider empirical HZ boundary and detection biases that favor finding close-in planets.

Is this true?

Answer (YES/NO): YES